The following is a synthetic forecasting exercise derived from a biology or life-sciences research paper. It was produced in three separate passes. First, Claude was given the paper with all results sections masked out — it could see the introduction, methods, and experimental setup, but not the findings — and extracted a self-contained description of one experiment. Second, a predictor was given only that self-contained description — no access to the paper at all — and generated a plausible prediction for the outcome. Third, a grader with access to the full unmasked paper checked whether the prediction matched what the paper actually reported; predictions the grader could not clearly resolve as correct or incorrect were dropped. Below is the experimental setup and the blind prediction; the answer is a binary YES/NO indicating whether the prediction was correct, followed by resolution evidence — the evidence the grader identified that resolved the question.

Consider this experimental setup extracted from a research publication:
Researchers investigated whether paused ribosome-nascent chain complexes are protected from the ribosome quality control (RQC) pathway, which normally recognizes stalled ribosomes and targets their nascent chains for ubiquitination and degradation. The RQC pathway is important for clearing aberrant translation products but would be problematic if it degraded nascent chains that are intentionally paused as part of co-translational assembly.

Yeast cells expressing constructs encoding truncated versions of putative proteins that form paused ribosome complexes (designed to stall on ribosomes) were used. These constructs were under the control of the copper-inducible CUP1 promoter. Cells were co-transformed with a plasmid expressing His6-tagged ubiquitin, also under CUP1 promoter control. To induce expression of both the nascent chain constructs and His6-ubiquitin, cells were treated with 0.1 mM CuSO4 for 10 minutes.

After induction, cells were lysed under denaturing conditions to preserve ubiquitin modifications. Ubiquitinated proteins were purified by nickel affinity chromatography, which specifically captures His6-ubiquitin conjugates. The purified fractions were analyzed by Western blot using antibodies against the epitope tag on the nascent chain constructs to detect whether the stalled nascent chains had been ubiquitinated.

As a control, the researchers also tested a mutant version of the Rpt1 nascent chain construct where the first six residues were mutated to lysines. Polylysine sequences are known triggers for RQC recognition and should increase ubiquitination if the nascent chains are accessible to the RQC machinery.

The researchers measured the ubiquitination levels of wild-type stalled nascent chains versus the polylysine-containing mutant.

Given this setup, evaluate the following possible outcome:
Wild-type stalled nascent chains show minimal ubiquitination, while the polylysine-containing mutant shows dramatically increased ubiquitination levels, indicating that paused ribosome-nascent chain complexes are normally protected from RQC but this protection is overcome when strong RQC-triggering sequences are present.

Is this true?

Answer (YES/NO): NO